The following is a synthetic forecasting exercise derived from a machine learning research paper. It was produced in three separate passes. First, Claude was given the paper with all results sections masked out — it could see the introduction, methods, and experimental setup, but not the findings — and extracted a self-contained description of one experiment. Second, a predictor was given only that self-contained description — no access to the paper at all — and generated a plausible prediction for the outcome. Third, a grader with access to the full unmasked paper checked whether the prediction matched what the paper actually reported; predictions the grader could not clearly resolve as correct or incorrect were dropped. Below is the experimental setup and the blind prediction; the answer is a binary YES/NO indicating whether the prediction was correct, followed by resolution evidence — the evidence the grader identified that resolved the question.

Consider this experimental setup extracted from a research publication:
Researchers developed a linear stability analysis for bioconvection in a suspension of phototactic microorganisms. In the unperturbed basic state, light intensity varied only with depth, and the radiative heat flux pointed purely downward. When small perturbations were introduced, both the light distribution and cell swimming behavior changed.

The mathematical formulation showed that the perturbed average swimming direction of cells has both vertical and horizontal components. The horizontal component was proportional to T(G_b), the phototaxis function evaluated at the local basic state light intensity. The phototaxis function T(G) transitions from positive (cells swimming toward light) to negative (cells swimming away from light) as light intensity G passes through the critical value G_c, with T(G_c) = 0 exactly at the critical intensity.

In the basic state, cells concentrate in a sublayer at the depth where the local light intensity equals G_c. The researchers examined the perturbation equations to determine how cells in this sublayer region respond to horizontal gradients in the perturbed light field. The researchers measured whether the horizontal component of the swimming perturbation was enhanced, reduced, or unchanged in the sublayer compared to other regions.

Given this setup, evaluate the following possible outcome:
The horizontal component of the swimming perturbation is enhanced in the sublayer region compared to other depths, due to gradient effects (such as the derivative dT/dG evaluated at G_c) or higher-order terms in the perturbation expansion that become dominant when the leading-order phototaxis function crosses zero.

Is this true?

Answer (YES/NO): NO